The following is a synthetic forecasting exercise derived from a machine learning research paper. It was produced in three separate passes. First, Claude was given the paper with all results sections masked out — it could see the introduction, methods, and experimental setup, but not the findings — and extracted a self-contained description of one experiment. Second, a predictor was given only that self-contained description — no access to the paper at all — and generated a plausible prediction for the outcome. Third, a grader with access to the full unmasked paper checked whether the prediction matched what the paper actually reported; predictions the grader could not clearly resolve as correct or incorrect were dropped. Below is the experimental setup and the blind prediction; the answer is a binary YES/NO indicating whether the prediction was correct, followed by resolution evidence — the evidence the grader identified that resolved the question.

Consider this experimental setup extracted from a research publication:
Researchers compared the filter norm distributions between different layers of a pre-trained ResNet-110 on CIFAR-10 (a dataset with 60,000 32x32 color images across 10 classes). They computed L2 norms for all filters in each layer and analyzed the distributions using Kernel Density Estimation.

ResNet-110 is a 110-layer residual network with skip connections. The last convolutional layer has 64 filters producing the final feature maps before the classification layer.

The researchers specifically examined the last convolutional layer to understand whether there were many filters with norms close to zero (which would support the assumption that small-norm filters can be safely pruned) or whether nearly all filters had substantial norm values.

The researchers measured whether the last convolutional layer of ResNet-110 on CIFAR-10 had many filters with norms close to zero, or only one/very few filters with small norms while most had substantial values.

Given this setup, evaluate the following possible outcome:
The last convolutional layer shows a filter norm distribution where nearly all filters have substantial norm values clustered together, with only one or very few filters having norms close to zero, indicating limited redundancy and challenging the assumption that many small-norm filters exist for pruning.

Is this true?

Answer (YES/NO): YES